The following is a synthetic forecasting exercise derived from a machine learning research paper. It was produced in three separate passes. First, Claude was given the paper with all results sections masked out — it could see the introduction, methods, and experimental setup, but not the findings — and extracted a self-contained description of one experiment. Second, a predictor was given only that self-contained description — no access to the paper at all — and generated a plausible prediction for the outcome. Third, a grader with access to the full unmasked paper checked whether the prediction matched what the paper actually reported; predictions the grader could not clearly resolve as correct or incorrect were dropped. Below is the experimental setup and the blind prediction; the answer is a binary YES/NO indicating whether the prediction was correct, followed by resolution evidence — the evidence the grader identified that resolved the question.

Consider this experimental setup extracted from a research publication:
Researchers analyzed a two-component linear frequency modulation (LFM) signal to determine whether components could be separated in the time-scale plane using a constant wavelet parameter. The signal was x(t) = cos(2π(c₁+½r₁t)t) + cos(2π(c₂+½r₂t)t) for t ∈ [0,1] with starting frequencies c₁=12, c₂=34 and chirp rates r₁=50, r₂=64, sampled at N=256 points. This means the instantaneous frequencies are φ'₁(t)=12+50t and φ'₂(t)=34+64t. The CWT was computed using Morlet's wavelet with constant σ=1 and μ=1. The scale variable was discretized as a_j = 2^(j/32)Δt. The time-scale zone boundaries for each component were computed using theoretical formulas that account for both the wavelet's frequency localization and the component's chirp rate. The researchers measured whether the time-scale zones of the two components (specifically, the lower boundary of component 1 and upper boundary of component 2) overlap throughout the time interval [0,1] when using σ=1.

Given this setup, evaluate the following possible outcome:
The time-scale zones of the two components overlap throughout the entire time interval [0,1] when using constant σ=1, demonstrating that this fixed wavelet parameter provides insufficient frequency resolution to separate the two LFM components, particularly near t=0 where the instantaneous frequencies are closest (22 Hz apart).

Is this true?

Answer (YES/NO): NO